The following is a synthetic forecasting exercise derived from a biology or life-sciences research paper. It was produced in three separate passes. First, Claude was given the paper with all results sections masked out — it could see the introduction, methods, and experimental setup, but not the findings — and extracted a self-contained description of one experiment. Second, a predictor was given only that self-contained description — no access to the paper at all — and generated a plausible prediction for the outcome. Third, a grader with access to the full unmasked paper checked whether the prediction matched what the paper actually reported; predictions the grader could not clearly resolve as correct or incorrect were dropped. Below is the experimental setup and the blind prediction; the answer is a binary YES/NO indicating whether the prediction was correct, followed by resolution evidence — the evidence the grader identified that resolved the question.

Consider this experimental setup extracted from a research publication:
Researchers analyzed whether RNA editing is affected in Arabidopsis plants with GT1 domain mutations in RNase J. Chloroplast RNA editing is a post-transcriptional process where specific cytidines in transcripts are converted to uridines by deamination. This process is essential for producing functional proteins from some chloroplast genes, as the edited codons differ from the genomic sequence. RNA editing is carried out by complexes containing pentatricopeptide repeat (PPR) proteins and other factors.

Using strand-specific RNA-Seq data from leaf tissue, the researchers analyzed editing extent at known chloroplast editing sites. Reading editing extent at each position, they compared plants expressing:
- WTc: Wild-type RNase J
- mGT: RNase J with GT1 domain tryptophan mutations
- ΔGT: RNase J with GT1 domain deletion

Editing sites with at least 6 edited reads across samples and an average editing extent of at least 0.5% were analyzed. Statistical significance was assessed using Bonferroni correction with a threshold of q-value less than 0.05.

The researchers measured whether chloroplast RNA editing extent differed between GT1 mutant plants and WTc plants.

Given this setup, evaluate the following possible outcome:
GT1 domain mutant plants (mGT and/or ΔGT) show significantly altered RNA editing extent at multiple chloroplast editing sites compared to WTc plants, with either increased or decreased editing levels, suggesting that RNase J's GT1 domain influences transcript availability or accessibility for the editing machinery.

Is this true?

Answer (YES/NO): NO